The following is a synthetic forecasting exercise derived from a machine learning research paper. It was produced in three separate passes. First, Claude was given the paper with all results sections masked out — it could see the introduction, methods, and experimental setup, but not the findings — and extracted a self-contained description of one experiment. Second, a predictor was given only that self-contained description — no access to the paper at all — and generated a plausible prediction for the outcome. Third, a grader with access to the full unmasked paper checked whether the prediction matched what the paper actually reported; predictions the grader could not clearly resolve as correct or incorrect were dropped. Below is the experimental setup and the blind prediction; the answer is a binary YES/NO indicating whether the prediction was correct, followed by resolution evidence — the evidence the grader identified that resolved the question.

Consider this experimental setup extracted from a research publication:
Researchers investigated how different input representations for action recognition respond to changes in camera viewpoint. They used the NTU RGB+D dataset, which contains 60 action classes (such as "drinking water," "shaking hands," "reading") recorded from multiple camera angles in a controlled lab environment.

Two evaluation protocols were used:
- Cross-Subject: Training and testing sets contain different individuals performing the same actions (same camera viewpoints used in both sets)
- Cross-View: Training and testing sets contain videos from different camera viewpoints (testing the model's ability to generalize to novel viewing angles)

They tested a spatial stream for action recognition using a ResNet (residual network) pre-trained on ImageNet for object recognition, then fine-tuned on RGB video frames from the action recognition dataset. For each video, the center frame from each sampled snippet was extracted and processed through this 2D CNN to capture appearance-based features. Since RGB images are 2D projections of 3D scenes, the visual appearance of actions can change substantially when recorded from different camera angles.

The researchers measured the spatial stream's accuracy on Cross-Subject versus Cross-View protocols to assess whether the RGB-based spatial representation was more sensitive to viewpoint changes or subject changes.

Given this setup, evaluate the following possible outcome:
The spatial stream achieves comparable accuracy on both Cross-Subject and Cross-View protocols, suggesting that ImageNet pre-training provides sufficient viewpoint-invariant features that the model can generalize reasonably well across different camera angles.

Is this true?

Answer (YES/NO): YES